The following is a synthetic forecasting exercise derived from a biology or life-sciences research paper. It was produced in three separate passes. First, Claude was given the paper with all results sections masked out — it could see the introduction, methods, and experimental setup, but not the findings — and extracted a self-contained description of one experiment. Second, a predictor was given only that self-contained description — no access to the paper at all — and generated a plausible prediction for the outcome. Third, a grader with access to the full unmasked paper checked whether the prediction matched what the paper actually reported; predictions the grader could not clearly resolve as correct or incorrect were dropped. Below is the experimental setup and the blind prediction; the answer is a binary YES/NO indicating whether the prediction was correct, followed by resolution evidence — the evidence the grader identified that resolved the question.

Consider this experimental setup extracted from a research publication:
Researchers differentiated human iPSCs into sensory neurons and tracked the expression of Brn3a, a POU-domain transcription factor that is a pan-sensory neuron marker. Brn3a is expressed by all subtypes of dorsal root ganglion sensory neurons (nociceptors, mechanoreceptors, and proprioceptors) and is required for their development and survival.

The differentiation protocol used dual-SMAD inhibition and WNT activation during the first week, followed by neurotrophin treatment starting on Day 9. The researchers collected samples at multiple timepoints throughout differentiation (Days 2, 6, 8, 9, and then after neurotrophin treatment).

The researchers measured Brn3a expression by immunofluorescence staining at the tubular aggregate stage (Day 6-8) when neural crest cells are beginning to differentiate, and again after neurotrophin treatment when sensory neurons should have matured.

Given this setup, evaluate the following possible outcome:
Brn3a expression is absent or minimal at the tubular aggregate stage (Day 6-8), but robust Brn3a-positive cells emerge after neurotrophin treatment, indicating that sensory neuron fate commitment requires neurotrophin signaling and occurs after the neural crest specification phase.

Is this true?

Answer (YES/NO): NO